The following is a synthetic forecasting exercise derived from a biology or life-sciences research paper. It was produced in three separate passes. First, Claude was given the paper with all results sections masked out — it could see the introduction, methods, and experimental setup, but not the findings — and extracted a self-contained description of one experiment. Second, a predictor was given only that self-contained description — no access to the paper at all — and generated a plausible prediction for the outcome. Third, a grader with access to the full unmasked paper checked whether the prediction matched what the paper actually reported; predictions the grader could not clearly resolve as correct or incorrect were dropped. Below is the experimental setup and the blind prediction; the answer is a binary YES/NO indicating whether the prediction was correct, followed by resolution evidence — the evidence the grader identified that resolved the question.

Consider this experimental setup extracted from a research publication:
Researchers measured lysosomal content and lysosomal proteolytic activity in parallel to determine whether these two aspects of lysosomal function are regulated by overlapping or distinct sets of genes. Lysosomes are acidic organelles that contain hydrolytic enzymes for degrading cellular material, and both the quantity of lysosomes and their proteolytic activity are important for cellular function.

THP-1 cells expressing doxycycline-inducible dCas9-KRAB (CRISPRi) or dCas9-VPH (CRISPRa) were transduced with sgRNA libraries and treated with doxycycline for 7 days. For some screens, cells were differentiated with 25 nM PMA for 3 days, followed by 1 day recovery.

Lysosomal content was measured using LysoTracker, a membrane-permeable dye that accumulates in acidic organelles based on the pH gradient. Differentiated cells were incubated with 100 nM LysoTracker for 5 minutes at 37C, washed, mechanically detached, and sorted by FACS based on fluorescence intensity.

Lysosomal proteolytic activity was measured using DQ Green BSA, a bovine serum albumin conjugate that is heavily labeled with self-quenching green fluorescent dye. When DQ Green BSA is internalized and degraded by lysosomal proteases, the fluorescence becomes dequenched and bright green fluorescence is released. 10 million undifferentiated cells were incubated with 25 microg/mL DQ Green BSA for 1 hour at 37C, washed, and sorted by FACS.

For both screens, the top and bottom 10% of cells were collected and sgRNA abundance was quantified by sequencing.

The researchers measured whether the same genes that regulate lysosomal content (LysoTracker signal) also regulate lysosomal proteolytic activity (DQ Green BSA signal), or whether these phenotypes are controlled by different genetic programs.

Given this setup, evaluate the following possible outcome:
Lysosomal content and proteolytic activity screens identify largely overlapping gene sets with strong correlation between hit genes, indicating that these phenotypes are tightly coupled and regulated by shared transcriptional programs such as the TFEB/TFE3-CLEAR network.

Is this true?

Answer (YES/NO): NO